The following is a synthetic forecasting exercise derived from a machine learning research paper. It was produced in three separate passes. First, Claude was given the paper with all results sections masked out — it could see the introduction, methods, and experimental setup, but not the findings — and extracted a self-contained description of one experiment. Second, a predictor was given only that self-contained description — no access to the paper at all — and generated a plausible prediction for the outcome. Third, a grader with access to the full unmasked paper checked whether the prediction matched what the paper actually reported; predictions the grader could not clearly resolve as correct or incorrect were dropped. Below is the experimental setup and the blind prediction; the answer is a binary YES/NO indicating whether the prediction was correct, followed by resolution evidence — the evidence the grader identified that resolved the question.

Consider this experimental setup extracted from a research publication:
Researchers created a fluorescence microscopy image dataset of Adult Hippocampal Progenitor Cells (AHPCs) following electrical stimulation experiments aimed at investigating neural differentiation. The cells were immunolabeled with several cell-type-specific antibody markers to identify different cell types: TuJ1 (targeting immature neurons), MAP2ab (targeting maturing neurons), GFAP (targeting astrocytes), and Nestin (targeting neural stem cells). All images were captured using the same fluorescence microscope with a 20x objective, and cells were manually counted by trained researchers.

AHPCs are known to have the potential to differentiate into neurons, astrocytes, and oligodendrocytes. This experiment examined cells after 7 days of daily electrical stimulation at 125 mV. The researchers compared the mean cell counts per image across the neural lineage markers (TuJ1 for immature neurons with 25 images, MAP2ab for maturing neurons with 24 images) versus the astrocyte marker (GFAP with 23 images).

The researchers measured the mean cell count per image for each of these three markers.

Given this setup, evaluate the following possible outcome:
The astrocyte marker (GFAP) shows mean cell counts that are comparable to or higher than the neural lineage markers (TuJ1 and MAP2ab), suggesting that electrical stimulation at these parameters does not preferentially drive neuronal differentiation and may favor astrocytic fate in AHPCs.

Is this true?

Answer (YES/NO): NO